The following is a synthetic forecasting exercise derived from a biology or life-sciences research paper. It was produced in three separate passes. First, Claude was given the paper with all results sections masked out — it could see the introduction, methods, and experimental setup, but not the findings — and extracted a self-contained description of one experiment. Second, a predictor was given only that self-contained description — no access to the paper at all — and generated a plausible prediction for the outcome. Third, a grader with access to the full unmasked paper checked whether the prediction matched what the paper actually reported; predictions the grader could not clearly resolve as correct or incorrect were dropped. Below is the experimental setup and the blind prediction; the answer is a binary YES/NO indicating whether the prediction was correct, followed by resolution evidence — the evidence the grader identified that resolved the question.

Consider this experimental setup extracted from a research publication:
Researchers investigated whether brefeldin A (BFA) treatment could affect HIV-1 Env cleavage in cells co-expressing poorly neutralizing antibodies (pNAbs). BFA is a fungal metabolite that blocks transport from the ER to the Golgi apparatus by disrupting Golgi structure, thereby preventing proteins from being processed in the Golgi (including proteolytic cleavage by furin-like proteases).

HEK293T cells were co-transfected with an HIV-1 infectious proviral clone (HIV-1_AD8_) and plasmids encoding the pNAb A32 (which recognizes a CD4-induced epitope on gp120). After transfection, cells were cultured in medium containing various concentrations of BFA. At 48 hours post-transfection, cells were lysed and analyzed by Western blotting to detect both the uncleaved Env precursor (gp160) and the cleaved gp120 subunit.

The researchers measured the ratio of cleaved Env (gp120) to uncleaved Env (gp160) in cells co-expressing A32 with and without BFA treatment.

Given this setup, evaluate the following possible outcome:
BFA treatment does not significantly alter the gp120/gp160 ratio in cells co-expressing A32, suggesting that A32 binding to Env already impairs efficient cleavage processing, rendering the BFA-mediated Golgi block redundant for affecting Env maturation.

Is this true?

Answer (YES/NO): YES